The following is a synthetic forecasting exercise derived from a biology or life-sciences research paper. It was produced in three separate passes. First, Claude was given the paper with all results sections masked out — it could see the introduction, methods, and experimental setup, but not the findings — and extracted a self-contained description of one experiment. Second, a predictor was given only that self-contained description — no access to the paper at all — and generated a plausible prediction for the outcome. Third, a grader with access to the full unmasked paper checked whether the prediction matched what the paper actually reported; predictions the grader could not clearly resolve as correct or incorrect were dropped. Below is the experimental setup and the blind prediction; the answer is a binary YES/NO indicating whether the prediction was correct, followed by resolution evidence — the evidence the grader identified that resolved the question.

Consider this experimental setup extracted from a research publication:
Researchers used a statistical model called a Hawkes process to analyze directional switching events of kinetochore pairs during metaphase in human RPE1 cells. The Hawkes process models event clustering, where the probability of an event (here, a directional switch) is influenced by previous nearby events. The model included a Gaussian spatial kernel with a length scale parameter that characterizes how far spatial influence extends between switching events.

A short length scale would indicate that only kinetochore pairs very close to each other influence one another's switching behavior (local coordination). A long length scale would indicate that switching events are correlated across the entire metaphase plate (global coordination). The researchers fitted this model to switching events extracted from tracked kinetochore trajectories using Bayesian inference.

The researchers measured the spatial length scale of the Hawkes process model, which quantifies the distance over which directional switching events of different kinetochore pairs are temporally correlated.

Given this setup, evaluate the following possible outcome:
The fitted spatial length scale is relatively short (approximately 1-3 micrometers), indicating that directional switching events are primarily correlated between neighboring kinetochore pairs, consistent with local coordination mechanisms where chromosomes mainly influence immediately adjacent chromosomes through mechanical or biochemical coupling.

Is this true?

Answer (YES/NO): YES